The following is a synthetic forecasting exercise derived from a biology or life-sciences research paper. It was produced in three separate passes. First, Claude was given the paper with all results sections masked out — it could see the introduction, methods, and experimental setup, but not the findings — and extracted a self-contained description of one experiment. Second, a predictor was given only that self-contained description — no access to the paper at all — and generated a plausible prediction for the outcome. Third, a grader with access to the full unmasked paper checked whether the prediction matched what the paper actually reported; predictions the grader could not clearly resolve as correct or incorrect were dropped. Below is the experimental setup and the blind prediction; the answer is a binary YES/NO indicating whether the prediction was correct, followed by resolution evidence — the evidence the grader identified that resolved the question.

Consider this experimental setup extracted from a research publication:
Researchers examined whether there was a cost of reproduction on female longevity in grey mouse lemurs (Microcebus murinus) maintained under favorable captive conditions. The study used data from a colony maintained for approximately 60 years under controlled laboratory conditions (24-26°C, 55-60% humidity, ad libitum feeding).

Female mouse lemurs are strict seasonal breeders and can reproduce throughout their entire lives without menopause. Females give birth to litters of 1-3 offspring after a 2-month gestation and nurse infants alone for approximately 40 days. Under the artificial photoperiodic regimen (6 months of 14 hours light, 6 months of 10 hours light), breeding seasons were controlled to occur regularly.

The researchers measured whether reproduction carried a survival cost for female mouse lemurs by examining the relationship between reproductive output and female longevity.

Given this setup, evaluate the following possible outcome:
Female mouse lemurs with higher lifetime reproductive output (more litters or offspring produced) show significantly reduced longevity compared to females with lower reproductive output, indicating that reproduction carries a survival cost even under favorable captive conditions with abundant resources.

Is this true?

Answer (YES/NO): NO